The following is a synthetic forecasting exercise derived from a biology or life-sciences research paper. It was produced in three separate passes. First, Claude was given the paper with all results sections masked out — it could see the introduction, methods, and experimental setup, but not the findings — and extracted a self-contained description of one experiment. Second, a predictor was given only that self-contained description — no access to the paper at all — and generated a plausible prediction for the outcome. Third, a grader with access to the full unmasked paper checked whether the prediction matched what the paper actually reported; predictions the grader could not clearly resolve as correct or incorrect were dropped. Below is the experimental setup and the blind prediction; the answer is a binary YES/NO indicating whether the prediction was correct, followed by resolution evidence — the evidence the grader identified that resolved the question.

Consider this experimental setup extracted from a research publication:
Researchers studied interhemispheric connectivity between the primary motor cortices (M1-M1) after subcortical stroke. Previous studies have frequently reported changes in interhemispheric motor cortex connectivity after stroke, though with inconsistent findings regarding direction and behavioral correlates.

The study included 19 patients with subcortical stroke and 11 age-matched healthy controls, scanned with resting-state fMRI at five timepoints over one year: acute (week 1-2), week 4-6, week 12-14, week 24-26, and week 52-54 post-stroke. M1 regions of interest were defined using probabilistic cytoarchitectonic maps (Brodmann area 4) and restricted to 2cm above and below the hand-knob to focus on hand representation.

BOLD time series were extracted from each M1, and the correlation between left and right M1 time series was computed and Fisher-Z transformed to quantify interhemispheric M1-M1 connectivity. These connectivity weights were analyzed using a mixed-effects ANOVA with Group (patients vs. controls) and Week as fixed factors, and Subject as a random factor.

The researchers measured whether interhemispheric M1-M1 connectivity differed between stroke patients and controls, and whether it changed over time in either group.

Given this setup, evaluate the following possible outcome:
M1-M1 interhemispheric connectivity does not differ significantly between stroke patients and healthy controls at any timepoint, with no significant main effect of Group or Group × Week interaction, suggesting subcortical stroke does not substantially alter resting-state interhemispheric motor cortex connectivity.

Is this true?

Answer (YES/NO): NO